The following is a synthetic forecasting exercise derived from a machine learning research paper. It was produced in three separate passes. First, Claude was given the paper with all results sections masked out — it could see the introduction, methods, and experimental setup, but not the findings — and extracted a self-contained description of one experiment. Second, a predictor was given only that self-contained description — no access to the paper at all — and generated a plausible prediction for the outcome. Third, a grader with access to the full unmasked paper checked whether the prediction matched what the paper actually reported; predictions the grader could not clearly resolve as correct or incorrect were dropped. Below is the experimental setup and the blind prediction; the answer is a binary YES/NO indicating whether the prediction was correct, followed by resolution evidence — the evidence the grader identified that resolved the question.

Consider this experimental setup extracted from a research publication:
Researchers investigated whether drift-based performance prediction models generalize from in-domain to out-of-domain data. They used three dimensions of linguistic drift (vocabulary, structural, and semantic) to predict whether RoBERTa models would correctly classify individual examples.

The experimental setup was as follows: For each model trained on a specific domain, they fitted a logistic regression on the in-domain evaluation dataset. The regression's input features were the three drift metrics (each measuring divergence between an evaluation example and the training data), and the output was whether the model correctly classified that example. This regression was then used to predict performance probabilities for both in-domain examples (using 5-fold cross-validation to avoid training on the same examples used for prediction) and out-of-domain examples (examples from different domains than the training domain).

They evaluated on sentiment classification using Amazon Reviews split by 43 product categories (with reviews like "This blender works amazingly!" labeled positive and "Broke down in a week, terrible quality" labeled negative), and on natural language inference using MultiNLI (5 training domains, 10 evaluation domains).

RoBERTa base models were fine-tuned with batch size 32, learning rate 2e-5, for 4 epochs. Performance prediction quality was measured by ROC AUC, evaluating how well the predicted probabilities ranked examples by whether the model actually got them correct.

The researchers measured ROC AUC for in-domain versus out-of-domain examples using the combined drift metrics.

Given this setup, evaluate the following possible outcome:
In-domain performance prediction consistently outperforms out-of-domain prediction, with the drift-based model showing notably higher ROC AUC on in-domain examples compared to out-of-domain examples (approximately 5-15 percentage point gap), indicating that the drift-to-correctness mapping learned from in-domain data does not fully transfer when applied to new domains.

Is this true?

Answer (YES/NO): NO